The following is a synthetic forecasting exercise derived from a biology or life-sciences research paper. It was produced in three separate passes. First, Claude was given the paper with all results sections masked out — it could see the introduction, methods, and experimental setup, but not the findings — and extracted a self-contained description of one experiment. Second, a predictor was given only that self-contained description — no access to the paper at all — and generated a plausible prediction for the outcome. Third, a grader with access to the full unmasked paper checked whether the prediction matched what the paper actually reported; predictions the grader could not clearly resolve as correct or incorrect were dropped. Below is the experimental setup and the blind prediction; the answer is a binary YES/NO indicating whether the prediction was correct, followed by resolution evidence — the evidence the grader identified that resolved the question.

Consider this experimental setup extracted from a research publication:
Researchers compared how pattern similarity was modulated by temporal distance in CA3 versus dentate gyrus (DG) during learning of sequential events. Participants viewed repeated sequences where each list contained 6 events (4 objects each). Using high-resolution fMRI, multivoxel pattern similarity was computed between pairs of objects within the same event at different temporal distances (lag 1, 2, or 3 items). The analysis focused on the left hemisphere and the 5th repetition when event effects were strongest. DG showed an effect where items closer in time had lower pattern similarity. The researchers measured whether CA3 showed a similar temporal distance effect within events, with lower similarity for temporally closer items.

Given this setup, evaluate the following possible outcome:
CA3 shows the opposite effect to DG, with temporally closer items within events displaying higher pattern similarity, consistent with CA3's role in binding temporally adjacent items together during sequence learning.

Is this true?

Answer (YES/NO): NO